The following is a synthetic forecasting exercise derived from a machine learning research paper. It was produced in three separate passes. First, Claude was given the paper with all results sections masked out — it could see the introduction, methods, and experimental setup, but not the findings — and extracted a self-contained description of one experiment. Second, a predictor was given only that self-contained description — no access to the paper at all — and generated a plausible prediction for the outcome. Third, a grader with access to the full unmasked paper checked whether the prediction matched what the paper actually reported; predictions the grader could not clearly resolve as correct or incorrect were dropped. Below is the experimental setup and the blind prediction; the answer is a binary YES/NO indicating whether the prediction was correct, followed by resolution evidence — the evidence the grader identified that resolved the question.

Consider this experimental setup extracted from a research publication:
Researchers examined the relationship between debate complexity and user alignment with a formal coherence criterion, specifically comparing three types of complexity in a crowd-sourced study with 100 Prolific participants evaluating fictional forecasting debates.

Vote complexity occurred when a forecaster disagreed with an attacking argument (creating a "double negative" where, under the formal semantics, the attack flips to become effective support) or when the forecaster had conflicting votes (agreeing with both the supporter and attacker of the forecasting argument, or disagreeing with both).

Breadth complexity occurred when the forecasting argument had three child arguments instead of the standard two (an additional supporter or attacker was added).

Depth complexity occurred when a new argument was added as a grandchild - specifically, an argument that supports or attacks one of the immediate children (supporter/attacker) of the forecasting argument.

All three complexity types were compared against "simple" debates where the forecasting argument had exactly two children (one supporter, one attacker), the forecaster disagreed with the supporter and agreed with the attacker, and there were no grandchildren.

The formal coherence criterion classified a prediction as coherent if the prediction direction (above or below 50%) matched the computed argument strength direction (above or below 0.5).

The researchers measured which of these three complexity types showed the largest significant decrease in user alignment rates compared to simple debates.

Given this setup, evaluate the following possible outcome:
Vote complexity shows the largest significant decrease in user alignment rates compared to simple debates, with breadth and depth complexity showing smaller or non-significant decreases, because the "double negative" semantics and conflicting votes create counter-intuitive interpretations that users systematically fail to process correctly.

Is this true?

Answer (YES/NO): NO